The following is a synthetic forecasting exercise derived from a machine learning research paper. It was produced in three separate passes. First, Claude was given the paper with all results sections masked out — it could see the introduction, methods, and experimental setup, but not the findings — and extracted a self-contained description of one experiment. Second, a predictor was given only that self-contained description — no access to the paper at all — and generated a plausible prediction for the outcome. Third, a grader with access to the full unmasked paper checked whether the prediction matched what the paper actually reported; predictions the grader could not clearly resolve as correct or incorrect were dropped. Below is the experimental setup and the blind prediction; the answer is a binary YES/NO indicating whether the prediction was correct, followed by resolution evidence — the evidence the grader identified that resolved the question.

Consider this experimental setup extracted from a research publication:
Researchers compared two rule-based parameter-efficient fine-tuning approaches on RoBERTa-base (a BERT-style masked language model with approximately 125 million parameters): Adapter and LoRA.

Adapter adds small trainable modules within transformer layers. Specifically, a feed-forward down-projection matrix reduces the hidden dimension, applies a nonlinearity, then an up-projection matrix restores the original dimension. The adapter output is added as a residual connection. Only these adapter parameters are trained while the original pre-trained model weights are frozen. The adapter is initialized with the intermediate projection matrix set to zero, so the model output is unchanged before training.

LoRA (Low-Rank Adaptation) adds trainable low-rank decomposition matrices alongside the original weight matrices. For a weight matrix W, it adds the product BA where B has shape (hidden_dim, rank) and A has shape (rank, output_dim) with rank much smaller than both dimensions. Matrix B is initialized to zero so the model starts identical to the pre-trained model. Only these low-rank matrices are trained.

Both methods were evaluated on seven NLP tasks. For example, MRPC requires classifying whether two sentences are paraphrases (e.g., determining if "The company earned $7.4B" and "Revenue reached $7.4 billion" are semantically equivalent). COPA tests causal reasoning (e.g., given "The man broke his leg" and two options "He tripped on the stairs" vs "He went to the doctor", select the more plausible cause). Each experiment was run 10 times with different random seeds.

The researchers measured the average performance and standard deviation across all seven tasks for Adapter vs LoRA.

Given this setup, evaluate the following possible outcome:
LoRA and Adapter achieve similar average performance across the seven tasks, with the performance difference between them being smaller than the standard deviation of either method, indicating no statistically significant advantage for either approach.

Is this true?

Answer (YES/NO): YES